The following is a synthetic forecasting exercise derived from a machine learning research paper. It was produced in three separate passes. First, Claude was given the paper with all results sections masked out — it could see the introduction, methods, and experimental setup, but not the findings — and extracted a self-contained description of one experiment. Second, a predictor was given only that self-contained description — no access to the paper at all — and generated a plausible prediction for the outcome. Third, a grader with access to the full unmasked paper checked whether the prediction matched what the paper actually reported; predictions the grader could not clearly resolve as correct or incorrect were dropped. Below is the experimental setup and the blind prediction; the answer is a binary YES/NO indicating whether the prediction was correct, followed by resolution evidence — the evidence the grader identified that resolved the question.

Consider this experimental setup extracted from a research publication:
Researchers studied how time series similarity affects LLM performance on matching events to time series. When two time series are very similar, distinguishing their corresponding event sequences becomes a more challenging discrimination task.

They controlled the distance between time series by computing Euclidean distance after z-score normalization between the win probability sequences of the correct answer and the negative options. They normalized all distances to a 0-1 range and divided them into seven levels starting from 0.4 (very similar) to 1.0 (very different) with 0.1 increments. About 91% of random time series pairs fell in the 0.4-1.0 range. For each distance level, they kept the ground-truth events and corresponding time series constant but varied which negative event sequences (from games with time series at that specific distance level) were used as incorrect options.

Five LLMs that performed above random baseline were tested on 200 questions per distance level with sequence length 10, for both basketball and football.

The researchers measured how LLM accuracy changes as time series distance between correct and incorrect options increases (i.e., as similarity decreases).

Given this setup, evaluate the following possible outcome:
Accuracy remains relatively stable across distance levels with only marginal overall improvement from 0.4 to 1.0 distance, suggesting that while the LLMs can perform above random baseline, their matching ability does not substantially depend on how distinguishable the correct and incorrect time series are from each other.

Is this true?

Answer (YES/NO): NO